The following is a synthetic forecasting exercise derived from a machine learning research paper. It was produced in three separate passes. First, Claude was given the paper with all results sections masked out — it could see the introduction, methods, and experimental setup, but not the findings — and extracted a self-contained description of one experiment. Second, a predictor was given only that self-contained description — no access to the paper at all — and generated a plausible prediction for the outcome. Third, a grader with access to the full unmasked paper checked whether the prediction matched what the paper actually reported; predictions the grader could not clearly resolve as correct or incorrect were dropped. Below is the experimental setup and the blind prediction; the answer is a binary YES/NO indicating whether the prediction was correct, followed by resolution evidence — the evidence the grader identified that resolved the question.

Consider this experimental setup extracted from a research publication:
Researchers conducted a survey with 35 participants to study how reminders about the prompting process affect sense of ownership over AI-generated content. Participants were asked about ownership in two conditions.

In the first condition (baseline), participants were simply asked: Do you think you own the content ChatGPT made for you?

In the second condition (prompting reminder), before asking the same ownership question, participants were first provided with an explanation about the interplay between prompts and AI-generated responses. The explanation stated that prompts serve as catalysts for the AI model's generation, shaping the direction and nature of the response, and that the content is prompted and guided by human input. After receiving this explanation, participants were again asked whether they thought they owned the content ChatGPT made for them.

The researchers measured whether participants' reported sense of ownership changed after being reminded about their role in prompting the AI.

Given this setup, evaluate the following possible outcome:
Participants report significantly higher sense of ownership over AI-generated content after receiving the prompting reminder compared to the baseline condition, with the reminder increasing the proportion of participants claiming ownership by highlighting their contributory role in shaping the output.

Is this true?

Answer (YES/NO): YES